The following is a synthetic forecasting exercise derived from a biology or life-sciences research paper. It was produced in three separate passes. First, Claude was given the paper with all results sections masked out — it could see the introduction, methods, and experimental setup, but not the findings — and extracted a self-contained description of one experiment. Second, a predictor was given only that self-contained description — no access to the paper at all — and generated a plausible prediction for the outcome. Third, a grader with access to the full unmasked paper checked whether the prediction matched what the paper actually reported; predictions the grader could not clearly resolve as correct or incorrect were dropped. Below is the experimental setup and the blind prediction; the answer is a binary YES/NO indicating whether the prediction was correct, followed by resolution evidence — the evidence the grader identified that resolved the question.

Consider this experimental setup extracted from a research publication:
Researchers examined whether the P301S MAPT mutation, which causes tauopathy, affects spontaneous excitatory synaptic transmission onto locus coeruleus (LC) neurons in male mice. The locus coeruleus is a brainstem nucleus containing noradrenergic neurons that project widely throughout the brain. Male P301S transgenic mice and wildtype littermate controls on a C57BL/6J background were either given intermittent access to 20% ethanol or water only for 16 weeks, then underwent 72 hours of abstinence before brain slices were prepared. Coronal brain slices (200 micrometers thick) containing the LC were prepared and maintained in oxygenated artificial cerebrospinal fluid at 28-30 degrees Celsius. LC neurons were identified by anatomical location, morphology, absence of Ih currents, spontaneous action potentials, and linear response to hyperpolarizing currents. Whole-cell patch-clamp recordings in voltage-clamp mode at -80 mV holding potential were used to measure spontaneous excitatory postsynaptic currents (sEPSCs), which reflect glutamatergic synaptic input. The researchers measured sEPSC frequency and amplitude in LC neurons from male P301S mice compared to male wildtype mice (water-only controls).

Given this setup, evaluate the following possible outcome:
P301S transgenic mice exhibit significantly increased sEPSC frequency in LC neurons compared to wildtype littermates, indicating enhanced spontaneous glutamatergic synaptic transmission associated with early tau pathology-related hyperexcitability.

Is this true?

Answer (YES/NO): NO